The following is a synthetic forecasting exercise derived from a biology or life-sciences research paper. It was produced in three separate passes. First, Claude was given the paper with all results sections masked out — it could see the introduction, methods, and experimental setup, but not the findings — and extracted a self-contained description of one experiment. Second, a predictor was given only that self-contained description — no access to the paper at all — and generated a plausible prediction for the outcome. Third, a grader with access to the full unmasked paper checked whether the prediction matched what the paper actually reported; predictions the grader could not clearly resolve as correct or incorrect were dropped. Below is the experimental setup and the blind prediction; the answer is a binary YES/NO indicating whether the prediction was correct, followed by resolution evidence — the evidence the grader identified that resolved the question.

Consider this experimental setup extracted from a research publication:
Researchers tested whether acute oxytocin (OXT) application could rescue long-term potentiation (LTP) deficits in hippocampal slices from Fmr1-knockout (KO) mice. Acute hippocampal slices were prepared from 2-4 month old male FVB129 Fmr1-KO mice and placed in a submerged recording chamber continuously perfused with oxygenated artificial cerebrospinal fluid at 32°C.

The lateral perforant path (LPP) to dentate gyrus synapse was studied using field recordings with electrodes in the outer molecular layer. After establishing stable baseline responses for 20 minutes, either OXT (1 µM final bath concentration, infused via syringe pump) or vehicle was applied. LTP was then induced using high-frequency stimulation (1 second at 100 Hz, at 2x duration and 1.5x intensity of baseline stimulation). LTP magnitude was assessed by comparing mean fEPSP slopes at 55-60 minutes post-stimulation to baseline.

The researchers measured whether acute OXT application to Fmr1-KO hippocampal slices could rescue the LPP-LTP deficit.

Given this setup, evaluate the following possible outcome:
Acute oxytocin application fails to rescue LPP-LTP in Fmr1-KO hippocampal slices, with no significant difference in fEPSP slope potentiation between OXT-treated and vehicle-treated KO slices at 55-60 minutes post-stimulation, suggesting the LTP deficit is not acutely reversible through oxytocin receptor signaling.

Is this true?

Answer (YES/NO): YES